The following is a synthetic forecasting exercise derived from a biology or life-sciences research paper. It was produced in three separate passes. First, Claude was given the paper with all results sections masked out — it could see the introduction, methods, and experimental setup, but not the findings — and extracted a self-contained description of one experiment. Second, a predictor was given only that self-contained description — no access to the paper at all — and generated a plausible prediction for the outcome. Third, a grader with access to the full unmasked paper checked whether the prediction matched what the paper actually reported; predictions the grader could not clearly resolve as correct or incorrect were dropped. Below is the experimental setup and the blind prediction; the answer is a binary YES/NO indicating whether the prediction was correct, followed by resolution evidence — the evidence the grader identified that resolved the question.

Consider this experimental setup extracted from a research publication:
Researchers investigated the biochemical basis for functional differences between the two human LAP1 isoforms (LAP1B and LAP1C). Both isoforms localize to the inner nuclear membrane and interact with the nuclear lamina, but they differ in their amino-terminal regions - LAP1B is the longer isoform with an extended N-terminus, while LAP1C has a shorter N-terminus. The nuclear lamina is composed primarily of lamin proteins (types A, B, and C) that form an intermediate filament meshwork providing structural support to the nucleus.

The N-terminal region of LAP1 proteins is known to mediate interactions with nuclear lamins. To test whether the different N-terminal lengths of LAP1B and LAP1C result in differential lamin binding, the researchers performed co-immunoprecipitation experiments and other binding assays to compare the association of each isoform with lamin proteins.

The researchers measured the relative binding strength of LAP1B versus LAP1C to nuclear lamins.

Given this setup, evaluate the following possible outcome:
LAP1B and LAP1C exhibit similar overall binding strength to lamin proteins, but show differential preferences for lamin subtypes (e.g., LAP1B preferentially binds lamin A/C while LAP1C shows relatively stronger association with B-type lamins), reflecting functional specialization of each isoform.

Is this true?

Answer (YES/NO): NO